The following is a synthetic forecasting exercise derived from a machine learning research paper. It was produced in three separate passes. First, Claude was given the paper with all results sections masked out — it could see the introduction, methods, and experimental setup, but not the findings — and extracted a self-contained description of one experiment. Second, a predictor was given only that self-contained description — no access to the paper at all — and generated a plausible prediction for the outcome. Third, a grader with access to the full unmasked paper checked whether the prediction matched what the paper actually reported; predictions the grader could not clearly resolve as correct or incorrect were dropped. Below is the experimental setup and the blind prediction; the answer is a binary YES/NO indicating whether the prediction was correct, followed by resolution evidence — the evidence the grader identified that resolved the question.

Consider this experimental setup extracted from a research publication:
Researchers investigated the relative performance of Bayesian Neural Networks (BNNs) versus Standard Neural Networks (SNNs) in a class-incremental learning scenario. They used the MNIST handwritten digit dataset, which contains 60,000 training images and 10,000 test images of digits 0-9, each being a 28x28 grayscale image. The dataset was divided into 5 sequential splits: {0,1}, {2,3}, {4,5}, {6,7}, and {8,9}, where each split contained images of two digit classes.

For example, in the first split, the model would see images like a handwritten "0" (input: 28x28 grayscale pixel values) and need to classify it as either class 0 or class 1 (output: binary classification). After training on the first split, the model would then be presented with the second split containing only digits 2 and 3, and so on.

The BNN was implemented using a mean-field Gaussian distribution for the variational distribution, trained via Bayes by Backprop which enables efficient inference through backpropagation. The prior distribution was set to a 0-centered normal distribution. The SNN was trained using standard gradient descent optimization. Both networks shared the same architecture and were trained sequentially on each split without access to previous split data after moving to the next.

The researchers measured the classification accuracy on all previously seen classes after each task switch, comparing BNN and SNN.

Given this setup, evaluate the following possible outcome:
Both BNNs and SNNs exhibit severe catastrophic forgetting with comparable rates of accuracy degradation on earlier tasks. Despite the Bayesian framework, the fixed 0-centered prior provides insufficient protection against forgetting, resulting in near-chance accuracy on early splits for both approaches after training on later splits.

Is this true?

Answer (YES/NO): NO